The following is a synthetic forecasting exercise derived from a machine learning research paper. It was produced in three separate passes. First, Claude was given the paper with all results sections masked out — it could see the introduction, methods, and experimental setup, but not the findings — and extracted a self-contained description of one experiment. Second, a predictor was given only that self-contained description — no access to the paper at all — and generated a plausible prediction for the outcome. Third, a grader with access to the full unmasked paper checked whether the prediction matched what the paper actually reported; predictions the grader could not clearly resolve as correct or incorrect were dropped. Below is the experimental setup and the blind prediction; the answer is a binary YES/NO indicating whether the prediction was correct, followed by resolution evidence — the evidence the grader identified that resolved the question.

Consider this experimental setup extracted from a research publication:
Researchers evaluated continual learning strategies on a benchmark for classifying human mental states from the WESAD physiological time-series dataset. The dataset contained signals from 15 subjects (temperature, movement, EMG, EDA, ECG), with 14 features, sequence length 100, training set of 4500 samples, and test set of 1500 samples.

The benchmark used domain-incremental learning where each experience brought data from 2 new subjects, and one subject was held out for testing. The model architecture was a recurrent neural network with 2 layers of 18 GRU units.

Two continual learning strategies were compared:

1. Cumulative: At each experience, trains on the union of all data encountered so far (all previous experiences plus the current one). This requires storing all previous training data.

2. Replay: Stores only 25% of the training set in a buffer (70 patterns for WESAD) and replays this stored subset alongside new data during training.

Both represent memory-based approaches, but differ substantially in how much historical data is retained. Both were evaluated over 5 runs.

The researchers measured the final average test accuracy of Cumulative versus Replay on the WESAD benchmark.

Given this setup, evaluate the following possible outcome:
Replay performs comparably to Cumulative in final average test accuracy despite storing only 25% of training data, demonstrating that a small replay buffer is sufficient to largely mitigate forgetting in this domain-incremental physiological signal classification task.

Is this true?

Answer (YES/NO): YES